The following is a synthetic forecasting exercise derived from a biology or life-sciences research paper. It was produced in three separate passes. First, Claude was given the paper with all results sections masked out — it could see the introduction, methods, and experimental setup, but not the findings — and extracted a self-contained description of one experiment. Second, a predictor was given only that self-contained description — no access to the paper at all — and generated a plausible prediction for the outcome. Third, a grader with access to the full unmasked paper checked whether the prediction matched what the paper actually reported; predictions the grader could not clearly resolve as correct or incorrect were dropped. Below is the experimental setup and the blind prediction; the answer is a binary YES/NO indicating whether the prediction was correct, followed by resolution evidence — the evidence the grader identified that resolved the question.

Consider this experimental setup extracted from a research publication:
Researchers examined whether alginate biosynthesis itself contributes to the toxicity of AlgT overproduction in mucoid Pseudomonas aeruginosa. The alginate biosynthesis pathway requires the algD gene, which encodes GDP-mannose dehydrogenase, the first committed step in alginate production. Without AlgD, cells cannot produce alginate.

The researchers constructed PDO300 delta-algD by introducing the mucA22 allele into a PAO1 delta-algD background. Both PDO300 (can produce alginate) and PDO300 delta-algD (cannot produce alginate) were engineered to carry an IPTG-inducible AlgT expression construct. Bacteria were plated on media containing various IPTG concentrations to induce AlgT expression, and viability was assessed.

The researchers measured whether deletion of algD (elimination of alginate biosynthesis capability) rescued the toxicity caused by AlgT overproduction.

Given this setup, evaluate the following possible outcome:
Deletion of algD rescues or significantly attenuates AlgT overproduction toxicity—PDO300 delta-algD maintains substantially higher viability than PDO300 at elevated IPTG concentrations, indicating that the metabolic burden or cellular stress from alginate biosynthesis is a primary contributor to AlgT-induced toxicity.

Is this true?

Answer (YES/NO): NO